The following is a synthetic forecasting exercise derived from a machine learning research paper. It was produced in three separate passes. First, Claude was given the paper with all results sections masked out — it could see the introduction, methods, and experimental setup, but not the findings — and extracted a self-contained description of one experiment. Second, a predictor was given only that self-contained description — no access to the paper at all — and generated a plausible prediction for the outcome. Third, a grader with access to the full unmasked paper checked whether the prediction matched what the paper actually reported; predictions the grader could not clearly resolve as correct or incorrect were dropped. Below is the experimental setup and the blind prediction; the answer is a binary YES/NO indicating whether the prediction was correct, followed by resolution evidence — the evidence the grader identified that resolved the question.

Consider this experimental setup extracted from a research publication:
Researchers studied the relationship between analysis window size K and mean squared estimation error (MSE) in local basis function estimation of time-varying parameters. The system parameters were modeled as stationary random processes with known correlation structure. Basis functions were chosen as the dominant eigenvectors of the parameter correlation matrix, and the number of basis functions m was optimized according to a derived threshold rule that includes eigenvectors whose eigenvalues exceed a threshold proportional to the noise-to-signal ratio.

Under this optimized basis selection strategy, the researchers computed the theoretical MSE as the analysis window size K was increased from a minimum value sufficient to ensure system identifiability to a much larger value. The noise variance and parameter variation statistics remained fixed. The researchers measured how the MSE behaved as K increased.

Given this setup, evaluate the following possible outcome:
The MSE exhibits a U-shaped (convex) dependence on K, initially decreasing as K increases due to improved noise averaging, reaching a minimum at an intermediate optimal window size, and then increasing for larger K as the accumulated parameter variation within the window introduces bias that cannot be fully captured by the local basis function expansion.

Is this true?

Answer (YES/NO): NO